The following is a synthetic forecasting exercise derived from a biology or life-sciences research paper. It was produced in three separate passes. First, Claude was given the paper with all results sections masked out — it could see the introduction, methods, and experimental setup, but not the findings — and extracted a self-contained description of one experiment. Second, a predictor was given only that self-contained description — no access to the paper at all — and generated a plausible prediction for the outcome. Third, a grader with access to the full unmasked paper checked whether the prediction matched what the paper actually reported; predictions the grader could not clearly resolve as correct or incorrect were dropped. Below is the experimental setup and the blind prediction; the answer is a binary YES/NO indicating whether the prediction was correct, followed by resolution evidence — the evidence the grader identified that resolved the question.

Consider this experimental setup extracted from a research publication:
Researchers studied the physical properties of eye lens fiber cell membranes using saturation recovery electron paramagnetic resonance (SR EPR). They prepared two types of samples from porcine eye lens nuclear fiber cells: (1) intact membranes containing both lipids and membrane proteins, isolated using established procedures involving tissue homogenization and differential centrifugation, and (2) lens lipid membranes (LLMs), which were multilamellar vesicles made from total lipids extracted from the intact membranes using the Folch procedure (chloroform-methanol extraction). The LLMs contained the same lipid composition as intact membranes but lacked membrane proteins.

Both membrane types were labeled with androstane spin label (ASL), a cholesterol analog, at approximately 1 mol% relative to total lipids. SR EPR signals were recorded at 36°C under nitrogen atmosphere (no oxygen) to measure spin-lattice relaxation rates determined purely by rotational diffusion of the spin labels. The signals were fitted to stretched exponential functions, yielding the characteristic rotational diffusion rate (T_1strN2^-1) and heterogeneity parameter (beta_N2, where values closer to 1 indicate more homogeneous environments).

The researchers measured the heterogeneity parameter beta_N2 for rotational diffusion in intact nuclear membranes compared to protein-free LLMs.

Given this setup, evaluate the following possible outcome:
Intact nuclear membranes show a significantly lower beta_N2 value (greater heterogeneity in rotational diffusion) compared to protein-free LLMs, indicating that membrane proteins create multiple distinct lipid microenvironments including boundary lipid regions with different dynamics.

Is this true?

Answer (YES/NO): NO